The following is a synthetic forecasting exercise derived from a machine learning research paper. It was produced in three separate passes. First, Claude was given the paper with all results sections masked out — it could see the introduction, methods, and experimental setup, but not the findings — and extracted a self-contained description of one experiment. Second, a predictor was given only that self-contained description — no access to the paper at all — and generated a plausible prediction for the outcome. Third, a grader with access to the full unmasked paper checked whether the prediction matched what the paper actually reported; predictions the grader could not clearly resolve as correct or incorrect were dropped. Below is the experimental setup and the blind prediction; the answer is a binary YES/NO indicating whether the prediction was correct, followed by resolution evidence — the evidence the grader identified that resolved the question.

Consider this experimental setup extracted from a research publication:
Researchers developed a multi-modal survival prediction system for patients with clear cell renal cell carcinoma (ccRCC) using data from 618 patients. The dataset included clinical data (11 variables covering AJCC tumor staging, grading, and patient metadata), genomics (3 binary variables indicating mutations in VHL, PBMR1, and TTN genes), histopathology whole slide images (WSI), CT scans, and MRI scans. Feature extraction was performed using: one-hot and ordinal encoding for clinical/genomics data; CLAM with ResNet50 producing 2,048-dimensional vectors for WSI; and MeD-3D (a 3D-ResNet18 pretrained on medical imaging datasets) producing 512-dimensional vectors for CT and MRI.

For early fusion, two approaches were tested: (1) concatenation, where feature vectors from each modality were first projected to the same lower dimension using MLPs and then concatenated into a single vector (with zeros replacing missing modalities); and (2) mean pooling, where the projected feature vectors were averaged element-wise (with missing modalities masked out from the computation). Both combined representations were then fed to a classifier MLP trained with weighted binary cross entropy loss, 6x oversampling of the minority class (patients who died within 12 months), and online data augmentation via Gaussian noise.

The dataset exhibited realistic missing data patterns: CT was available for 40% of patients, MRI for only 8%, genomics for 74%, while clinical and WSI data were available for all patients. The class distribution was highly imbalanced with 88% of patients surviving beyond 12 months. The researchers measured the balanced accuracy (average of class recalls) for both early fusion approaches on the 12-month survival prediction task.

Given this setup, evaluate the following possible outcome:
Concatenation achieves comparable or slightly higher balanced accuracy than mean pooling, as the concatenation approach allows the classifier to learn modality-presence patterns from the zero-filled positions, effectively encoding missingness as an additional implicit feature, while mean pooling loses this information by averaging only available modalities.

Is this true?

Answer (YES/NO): NO